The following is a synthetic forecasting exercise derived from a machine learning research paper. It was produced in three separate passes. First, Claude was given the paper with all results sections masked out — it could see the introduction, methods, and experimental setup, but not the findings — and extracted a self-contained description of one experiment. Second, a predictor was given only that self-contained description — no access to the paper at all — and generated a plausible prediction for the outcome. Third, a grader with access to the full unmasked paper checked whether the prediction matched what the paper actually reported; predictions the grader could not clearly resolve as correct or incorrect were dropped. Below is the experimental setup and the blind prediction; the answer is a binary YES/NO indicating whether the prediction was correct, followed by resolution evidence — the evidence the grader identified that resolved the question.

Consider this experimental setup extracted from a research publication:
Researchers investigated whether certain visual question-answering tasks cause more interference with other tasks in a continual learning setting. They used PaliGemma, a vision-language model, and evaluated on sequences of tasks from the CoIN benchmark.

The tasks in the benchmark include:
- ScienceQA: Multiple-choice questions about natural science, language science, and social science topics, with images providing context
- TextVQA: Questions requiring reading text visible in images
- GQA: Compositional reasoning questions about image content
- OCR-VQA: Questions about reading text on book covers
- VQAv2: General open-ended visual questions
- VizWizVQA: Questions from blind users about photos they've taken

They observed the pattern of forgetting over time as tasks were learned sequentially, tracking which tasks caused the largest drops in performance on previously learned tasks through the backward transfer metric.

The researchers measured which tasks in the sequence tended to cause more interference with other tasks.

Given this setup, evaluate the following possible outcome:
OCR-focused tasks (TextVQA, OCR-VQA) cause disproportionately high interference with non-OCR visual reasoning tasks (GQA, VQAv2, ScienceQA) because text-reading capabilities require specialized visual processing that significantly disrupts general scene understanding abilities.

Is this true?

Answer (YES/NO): NO